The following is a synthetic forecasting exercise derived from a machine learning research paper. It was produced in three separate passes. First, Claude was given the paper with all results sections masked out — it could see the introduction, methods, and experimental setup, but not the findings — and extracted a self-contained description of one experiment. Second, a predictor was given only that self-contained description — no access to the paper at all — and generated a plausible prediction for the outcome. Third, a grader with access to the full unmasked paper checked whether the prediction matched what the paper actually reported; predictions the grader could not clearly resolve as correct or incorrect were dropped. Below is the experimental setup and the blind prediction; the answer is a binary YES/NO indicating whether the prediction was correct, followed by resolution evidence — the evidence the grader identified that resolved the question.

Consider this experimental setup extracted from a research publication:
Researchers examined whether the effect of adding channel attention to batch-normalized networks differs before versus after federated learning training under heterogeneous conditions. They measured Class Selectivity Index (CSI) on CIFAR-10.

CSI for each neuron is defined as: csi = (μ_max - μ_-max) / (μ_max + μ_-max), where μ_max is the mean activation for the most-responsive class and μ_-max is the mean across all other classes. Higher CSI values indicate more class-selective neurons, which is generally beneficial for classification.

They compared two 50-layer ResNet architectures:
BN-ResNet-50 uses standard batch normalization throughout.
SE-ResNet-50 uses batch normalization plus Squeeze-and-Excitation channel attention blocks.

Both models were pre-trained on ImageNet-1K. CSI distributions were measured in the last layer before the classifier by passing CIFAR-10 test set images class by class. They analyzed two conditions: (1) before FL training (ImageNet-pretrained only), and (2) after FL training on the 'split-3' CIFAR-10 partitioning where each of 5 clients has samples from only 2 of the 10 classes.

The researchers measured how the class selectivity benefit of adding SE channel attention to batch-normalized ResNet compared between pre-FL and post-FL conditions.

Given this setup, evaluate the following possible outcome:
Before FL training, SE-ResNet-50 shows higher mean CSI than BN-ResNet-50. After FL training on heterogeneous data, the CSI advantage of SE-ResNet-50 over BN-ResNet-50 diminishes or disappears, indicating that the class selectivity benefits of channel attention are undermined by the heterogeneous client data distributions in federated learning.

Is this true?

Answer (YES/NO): YES